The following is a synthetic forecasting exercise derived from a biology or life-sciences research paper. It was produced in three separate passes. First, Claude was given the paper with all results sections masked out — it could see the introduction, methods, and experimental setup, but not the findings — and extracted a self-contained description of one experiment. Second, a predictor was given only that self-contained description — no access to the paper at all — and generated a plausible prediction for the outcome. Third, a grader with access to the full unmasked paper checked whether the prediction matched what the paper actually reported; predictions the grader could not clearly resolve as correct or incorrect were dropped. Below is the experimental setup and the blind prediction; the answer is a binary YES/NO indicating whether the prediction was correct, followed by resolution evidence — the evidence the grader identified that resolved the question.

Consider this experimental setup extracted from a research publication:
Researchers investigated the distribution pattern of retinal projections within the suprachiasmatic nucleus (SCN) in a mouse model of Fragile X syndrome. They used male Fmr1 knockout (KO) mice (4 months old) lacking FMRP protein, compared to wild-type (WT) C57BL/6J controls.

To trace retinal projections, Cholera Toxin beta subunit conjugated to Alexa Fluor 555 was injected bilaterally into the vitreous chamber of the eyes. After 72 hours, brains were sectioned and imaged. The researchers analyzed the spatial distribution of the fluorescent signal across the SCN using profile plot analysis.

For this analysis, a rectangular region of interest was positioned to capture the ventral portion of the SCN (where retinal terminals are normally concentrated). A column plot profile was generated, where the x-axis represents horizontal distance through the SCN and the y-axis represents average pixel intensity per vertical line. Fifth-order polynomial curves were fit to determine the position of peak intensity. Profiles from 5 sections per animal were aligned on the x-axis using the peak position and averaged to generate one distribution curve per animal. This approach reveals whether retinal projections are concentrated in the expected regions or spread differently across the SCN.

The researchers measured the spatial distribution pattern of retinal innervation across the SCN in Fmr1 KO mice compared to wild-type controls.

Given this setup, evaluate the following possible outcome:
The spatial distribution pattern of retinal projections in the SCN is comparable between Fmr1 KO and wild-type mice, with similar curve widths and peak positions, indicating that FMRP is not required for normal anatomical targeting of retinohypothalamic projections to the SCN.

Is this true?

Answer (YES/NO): NO